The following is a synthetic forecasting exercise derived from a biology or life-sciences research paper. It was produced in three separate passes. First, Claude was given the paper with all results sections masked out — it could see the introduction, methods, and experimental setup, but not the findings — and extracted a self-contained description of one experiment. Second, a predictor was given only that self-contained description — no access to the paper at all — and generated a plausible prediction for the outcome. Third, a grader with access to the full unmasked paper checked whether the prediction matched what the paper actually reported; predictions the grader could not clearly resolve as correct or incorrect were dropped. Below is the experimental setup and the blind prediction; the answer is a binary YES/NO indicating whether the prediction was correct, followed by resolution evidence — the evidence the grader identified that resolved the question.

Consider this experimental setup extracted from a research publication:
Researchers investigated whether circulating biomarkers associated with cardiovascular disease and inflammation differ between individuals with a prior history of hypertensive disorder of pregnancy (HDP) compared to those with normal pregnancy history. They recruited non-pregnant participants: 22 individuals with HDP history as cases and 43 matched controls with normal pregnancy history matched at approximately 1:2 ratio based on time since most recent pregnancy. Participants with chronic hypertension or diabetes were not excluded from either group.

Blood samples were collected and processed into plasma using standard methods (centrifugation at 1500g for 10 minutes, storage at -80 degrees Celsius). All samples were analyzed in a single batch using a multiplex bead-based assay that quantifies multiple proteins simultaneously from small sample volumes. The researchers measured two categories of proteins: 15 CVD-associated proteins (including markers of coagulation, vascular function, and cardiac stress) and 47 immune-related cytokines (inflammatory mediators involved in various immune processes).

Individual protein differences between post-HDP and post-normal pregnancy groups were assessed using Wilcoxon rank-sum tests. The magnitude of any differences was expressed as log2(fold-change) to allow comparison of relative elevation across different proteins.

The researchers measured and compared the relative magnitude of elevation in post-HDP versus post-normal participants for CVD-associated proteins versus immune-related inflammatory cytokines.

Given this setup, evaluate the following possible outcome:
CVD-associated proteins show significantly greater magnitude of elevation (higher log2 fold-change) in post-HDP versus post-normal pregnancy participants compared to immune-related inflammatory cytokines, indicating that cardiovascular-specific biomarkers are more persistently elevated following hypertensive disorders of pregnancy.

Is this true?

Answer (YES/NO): YES